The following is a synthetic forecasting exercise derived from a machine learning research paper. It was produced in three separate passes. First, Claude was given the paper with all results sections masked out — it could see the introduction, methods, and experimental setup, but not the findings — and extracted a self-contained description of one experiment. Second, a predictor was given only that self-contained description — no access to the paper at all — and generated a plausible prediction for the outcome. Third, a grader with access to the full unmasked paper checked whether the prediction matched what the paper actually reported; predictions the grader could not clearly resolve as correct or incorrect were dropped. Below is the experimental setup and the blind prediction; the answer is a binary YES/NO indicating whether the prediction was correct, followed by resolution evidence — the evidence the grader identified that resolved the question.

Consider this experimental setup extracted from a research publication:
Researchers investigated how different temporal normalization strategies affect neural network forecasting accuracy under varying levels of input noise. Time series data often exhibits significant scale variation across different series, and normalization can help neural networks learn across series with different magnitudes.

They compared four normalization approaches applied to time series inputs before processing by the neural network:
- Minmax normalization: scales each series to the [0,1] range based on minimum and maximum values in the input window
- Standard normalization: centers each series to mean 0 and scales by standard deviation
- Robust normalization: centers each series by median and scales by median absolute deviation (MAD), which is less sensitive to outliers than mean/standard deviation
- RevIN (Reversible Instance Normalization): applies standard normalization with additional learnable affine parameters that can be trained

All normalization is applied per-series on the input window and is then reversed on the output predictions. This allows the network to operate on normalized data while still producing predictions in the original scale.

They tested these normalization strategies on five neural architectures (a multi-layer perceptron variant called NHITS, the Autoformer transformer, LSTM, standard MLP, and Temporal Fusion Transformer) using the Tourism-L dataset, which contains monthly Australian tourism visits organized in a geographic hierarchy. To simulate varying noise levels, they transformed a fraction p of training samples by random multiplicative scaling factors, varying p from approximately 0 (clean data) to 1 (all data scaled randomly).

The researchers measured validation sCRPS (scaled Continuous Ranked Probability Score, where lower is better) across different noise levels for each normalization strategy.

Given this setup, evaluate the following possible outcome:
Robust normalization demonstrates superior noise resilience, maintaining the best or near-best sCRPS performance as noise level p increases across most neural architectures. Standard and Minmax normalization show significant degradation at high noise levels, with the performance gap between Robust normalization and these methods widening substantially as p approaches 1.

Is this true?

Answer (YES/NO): YES